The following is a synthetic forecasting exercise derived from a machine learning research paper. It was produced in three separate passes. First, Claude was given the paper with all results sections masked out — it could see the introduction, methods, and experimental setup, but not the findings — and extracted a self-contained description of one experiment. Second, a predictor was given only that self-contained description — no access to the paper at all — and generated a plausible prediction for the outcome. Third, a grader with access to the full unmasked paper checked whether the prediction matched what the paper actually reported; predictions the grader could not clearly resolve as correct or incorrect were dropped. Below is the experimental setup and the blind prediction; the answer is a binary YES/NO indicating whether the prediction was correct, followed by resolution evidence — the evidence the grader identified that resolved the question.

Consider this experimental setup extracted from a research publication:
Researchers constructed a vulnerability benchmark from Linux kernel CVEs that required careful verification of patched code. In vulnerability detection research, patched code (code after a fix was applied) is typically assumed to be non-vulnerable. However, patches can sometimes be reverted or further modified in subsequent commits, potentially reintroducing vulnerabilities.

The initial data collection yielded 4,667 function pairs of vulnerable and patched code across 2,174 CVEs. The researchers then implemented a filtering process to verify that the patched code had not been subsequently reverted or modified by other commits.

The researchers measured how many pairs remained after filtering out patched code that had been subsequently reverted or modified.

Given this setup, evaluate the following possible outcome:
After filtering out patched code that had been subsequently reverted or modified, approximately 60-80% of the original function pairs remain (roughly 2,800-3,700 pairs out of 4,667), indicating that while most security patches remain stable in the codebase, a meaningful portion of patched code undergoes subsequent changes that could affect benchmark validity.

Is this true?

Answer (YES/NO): NO